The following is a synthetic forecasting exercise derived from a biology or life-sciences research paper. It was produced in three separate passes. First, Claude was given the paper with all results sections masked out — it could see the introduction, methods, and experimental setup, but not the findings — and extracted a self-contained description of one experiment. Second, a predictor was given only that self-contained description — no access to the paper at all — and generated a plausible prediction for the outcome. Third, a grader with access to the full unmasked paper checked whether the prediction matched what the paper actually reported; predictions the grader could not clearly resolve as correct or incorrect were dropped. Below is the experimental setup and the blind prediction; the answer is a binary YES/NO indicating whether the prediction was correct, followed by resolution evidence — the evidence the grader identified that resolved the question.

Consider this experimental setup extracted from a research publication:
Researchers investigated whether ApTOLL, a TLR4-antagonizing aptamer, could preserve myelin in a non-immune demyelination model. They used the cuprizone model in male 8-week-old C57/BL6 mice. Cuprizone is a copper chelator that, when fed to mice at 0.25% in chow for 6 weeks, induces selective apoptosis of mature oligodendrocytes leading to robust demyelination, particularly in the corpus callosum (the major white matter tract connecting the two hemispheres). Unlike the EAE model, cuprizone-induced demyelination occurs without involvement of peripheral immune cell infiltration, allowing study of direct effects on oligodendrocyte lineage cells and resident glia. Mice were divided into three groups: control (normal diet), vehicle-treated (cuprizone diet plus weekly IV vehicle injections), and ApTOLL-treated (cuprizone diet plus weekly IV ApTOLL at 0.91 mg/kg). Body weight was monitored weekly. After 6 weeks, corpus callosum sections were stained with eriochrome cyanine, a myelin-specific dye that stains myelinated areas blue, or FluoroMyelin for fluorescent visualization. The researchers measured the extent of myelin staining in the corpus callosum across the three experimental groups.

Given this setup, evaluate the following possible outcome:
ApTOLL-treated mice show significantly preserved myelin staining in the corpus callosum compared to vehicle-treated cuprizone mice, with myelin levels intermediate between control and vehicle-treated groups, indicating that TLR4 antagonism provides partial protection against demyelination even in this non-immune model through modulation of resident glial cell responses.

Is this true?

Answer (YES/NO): YES